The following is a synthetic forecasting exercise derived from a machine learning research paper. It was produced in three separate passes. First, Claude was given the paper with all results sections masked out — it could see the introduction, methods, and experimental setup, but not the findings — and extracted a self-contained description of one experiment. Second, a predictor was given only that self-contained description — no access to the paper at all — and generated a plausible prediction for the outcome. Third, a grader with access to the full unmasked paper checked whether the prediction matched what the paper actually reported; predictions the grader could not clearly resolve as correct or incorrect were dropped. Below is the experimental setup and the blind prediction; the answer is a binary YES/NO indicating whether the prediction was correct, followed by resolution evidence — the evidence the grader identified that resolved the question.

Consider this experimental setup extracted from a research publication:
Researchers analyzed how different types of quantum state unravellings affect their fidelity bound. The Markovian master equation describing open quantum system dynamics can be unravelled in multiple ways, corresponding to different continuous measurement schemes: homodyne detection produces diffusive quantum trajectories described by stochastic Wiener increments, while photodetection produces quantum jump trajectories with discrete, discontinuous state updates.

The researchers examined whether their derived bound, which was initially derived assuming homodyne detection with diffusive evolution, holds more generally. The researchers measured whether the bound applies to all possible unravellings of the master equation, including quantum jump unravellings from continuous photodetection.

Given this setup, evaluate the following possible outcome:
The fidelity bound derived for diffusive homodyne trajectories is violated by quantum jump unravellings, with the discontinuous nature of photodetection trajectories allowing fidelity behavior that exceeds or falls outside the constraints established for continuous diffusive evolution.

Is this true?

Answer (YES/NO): NO